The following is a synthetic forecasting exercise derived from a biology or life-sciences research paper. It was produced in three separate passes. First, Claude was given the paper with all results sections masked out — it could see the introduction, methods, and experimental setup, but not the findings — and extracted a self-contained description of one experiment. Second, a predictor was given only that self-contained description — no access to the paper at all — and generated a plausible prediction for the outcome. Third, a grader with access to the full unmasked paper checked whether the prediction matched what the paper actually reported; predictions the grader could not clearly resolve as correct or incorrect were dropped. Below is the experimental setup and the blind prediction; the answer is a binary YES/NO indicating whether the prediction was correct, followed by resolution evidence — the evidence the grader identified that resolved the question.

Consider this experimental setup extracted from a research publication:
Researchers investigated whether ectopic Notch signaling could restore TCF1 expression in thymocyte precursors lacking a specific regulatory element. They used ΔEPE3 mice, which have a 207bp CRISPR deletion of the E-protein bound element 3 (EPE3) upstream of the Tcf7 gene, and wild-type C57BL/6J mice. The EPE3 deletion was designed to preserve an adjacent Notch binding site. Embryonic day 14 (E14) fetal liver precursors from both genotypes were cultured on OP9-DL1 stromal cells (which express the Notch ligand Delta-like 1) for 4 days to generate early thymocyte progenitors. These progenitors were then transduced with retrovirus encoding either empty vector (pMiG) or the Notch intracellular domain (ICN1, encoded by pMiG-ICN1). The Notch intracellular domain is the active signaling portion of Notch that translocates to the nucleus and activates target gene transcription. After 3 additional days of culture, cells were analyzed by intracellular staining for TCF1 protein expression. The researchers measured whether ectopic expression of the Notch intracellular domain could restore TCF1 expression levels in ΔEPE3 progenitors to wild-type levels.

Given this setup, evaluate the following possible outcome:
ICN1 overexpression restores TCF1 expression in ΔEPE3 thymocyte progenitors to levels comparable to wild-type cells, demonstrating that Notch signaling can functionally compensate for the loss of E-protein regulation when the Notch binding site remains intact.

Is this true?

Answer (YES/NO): NO